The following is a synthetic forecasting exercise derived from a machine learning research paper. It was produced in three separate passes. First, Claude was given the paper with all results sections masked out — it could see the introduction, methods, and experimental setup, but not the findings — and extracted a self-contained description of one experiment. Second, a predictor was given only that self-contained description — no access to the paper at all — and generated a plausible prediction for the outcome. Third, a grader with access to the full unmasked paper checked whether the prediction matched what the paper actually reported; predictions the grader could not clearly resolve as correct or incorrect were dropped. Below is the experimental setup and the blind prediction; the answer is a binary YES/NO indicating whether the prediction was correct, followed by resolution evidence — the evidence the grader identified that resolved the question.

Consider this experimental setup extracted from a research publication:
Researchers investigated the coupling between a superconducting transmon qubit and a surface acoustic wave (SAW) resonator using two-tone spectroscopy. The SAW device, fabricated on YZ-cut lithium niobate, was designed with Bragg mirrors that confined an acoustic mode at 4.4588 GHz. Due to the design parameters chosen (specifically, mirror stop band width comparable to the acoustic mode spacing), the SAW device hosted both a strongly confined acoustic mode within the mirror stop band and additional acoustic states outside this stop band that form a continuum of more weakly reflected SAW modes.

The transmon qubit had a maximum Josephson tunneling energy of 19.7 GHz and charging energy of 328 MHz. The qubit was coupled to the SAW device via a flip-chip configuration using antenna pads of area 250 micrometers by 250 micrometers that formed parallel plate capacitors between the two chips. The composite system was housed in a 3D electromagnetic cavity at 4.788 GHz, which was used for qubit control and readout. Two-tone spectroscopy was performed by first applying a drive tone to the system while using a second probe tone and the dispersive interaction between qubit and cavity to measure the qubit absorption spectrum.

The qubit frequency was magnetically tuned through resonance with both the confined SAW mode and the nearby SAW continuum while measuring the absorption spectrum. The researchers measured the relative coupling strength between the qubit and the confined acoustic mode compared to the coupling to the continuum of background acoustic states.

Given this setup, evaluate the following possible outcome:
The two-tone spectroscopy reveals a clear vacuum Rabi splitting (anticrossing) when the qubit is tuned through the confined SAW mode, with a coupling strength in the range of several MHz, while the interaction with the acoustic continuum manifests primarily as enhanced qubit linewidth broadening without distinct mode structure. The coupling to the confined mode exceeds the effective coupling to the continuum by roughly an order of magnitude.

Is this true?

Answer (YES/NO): NO